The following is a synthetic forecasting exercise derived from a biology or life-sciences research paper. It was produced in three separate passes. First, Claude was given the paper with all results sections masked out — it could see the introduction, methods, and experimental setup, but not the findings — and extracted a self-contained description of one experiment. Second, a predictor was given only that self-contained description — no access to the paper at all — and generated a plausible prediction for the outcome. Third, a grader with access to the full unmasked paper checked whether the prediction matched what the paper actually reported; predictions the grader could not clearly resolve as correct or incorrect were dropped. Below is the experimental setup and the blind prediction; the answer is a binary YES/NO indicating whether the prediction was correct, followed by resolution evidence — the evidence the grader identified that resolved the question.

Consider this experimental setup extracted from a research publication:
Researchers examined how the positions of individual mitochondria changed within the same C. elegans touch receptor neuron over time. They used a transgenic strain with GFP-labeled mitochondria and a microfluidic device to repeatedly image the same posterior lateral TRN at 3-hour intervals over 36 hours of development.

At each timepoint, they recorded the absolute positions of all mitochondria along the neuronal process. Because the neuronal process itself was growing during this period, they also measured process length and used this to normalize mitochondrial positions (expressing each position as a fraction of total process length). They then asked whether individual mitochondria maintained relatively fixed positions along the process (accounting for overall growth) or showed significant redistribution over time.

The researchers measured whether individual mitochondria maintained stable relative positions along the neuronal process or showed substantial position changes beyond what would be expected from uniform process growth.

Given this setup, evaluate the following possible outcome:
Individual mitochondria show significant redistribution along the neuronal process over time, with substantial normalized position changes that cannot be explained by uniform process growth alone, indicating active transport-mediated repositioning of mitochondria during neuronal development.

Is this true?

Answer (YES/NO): NO